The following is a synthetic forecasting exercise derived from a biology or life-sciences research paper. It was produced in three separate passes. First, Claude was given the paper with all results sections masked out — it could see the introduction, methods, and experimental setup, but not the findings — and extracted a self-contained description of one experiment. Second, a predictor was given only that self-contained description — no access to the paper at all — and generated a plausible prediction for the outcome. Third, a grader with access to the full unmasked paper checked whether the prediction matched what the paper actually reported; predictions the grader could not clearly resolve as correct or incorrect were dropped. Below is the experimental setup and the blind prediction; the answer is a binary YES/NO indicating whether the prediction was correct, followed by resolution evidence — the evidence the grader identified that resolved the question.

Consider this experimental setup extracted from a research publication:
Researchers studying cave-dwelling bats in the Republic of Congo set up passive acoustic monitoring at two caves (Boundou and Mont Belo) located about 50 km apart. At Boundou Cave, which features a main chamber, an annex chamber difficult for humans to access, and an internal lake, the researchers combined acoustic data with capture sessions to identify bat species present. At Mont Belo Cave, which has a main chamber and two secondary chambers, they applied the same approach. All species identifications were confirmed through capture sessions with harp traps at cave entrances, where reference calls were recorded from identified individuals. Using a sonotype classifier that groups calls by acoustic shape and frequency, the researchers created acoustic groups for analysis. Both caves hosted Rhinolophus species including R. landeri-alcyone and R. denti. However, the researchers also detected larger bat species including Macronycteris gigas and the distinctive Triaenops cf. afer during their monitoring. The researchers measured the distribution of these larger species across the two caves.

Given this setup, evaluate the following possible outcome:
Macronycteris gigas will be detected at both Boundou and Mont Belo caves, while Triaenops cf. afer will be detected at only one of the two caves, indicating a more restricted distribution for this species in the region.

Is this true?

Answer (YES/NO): NO